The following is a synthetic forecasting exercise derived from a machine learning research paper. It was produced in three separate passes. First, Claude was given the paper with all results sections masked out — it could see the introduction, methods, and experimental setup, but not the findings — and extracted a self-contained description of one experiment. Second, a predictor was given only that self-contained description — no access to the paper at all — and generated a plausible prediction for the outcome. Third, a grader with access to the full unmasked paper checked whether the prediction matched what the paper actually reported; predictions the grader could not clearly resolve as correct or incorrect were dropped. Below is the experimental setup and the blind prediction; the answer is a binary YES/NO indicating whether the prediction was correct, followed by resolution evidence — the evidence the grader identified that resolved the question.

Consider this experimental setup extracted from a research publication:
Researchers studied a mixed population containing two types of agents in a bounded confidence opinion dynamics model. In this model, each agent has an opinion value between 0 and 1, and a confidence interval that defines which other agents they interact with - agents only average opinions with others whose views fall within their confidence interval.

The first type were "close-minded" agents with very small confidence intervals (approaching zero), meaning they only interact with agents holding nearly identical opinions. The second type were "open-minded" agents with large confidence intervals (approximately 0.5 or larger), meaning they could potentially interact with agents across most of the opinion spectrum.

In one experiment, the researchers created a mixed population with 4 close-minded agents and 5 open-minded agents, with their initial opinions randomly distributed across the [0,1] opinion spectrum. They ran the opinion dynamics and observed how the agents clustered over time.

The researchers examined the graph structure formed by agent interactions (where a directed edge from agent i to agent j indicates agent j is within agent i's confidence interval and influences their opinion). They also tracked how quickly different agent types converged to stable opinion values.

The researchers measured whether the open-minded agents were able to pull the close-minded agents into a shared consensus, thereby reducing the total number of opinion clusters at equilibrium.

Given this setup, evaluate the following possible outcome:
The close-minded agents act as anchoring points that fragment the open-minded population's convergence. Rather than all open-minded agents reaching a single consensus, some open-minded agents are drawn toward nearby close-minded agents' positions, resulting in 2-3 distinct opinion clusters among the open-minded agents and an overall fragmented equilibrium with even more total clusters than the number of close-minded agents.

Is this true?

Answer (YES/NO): NO